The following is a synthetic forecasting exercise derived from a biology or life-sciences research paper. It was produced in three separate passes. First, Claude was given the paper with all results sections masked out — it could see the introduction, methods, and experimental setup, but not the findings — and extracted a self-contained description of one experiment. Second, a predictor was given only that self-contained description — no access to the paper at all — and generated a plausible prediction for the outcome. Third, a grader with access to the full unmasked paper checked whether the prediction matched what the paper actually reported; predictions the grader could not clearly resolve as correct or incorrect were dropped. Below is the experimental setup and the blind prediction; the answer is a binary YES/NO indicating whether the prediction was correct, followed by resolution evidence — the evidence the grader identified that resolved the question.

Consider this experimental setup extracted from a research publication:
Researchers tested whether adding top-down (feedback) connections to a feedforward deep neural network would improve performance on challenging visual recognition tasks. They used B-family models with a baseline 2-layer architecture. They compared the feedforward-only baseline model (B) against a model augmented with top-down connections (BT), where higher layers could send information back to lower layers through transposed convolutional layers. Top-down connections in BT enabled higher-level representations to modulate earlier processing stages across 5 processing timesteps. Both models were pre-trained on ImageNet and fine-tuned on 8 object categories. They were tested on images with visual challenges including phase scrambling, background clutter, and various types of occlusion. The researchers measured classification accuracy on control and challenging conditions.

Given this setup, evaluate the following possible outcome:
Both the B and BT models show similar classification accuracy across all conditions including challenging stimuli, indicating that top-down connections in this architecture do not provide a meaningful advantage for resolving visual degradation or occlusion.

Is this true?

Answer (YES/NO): NO